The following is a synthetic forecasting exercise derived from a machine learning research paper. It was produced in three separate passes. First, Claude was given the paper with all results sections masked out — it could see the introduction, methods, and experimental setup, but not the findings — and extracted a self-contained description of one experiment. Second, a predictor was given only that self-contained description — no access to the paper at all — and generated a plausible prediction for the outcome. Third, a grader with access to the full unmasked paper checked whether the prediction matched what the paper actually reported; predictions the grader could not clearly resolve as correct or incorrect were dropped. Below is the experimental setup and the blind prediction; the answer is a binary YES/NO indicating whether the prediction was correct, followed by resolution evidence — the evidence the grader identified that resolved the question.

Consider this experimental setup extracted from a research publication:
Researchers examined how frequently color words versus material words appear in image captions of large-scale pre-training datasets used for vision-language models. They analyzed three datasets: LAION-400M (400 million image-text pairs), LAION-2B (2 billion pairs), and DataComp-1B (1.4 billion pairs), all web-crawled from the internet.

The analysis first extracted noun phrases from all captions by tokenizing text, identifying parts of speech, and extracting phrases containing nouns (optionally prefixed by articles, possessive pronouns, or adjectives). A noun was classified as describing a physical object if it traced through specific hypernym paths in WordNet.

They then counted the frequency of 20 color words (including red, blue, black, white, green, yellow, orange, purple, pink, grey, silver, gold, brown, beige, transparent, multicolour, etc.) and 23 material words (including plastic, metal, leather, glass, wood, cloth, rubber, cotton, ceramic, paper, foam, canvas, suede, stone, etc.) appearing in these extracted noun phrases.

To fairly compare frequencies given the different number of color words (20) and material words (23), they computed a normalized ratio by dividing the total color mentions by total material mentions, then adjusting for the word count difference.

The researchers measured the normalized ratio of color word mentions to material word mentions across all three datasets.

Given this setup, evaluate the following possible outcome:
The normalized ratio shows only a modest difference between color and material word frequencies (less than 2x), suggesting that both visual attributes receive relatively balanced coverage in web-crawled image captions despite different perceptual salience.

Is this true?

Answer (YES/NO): NO